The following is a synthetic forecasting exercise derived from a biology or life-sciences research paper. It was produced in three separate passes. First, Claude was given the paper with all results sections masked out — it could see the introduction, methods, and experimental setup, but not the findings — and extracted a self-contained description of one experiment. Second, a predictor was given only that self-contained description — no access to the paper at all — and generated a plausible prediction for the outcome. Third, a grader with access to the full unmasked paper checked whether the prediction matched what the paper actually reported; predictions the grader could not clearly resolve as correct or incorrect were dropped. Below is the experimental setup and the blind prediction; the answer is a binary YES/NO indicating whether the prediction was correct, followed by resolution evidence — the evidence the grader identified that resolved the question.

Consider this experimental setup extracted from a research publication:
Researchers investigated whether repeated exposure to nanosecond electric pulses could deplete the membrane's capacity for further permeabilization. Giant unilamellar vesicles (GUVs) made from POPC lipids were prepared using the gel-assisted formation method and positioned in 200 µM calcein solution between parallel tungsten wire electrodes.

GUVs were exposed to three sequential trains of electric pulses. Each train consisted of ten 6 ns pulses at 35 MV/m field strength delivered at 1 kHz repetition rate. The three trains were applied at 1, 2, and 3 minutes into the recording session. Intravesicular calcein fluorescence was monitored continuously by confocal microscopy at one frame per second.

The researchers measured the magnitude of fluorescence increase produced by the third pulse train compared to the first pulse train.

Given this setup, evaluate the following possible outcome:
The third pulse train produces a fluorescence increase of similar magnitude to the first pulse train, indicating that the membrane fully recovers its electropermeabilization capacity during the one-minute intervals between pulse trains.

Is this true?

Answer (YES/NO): YES